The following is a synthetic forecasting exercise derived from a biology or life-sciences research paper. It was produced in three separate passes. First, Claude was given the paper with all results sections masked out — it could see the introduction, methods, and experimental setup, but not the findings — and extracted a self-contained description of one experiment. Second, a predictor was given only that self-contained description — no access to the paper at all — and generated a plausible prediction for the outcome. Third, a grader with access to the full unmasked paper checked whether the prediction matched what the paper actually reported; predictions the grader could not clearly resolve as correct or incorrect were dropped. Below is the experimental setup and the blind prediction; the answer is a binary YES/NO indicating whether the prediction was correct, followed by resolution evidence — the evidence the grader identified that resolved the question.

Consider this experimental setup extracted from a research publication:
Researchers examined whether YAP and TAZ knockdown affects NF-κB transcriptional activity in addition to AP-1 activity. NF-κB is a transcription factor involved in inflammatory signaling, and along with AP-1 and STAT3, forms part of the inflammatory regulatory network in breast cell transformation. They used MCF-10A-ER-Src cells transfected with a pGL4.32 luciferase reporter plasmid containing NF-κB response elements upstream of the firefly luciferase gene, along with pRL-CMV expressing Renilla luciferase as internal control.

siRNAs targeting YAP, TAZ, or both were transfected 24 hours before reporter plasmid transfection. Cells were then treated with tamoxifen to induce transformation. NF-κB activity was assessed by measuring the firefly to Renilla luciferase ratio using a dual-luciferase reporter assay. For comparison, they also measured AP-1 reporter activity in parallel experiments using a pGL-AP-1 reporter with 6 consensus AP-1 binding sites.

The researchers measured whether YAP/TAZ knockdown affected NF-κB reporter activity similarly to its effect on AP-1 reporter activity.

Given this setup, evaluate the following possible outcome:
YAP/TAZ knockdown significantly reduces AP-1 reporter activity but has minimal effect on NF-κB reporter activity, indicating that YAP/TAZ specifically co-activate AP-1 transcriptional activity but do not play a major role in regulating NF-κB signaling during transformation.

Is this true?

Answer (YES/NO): NO